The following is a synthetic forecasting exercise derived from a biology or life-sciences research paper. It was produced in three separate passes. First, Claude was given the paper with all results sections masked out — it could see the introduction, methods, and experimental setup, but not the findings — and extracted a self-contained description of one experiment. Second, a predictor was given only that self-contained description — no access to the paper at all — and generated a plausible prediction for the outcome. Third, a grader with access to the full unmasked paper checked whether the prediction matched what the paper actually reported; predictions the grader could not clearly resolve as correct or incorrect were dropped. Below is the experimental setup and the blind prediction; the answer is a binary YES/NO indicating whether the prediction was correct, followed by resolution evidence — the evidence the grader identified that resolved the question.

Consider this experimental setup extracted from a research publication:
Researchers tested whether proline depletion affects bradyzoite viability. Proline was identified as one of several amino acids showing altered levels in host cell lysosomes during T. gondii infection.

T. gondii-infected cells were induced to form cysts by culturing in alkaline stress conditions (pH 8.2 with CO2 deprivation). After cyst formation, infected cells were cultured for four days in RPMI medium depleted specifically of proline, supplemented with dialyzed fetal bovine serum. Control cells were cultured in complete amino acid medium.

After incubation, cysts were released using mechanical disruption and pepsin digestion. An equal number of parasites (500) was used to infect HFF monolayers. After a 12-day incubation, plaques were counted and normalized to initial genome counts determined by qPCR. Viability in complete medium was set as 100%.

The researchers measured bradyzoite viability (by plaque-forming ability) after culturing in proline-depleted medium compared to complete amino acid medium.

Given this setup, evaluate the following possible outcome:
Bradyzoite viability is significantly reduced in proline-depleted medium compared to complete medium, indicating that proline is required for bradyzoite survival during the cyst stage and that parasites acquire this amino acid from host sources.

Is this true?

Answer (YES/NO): YES